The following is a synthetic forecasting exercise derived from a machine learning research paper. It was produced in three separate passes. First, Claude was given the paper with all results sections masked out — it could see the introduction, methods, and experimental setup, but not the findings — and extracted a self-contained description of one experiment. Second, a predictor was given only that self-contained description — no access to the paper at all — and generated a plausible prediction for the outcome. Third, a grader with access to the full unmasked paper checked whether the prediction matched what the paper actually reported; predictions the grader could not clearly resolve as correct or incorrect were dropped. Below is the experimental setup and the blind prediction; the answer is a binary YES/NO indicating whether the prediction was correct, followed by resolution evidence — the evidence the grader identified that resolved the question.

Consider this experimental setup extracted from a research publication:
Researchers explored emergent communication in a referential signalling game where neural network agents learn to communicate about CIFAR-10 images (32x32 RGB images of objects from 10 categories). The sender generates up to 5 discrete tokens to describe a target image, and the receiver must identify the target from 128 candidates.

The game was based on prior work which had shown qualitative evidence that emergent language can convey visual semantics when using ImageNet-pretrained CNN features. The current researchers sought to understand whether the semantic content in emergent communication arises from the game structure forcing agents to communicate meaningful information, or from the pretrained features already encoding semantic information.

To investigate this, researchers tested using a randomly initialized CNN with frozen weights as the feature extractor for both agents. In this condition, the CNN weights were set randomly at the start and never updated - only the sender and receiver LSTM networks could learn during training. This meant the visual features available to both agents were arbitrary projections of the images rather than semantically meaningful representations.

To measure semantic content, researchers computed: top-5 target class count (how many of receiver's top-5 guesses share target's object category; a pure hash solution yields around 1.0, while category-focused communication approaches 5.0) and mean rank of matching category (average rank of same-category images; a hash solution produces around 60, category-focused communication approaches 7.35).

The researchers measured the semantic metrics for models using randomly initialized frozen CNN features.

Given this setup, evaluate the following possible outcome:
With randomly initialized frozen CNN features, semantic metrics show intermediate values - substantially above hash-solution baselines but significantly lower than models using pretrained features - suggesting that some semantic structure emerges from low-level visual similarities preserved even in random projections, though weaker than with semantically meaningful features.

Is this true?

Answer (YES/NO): YES